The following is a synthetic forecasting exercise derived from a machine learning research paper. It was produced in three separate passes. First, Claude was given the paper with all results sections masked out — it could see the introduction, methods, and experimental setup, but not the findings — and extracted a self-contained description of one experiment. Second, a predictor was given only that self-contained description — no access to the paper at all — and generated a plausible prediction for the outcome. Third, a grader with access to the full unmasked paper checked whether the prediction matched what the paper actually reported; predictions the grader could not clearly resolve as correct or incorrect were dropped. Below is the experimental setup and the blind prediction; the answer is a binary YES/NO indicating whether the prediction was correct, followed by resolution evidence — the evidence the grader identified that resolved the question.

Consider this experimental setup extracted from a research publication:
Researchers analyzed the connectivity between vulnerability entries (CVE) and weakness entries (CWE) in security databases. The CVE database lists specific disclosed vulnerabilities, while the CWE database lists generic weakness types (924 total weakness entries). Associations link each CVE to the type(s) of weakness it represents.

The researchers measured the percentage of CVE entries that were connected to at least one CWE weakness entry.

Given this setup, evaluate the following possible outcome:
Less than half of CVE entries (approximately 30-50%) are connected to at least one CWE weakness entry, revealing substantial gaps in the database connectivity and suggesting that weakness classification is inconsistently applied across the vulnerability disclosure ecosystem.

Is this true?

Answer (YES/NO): NO